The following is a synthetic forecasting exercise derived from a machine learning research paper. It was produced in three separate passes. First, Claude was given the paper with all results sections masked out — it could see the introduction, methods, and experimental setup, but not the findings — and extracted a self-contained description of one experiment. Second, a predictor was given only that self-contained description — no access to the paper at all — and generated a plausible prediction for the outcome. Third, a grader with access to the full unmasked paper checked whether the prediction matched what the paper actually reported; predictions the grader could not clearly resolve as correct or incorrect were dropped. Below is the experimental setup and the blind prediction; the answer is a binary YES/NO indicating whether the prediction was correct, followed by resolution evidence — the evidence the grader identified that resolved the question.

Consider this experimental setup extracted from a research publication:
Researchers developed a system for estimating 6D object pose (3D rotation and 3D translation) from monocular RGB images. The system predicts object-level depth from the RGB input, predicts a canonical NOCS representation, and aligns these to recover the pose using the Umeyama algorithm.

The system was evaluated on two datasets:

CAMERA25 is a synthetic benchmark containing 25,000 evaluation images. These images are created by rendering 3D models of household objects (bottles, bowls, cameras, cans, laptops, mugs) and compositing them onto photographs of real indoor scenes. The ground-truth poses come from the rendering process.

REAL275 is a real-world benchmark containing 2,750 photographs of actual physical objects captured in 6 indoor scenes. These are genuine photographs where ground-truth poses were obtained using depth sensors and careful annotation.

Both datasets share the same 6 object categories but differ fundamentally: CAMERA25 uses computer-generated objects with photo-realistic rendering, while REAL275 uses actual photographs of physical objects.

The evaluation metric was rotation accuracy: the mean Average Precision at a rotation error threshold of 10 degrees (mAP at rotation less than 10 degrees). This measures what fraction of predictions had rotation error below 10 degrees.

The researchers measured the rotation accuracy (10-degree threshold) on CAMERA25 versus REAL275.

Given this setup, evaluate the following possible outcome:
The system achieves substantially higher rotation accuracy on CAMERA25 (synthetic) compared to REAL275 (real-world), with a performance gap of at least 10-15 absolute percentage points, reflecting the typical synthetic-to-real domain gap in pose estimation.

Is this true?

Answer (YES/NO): YES